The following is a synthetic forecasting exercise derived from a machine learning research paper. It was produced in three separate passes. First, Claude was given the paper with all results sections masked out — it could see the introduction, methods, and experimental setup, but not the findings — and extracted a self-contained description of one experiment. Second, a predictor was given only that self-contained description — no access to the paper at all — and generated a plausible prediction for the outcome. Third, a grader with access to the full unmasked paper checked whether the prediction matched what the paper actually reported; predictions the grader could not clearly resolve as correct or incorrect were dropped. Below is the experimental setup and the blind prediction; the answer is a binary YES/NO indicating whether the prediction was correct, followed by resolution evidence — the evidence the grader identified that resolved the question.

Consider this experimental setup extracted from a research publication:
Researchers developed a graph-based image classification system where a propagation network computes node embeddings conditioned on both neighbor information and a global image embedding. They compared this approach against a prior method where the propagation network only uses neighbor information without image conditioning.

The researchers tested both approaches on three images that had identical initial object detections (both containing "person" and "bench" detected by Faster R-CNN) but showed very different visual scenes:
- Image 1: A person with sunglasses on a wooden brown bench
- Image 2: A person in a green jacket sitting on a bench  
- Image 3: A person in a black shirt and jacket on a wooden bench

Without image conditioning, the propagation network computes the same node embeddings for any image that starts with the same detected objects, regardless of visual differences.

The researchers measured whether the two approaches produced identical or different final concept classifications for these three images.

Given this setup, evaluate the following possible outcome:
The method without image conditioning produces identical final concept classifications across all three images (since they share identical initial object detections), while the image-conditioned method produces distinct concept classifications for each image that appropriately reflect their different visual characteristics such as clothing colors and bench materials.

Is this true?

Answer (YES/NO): NO